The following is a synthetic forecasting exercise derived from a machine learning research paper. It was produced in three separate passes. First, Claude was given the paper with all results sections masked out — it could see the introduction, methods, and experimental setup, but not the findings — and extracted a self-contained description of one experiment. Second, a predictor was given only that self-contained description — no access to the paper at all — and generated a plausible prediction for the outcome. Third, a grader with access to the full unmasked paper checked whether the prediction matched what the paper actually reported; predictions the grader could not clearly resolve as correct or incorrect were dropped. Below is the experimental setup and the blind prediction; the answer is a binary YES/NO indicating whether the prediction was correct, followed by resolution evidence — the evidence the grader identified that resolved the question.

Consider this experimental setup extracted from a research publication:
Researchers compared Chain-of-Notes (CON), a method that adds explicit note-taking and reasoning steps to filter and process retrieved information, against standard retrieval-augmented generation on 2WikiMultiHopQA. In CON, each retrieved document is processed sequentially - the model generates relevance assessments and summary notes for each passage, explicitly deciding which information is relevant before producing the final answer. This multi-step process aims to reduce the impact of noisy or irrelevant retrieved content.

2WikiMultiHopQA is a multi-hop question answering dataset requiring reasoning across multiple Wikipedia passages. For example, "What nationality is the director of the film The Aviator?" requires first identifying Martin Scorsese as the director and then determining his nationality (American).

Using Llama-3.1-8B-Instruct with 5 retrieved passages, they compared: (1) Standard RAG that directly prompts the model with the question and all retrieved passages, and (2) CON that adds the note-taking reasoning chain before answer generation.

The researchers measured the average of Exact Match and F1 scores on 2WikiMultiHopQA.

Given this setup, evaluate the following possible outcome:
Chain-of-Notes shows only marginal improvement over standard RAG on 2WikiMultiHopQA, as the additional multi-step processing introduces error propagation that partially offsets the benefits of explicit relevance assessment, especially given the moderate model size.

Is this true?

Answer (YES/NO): NO